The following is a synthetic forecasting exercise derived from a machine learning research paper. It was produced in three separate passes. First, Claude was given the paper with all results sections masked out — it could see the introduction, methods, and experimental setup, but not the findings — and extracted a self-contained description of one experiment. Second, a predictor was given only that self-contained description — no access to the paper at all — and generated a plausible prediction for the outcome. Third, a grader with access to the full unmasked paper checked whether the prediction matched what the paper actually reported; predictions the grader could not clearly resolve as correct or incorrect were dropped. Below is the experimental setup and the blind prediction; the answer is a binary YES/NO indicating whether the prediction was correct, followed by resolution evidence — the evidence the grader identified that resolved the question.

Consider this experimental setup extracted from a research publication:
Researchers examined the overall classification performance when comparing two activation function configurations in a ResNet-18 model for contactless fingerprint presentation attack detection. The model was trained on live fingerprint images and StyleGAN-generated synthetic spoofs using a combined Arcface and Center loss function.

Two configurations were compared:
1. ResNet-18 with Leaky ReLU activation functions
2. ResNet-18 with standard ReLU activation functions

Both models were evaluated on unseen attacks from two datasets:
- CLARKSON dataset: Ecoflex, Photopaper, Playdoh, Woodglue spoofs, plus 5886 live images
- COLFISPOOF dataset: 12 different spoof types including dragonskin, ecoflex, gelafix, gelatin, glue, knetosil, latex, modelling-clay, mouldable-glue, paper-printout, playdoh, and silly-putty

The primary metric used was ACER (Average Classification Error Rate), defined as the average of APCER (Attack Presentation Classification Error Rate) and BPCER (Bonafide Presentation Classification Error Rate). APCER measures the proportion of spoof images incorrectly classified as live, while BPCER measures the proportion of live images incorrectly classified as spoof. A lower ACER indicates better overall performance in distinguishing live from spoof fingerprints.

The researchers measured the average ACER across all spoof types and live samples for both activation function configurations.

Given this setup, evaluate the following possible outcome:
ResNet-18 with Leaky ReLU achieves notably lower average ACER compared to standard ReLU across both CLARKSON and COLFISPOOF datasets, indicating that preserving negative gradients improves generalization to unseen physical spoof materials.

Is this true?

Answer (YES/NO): YES